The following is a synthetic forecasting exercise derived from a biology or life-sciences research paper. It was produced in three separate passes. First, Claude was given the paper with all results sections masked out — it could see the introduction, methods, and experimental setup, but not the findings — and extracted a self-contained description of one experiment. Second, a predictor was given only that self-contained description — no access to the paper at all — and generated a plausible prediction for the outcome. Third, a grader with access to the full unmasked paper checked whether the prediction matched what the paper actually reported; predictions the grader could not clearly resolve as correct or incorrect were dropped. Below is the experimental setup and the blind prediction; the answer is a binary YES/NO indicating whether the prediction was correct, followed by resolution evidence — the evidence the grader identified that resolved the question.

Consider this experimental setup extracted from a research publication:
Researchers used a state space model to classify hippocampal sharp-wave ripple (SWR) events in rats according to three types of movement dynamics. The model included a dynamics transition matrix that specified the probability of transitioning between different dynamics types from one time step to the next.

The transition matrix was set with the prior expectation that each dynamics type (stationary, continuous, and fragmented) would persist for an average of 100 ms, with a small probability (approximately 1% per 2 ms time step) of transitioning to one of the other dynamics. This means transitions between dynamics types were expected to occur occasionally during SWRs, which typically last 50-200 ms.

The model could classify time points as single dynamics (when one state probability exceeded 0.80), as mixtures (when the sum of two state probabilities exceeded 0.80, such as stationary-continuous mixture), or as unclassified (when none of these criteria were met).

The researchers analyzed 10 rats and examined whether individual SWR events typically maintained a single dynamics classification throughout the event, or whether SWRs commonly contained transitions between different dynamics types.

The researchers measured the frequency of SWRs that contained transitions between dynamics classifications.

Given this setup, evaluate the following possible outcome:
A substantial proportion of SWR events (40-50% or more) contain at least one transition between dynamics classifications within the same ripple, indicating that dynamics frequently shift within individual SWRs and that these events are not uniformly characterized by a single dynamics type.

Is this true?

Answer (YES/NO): NO